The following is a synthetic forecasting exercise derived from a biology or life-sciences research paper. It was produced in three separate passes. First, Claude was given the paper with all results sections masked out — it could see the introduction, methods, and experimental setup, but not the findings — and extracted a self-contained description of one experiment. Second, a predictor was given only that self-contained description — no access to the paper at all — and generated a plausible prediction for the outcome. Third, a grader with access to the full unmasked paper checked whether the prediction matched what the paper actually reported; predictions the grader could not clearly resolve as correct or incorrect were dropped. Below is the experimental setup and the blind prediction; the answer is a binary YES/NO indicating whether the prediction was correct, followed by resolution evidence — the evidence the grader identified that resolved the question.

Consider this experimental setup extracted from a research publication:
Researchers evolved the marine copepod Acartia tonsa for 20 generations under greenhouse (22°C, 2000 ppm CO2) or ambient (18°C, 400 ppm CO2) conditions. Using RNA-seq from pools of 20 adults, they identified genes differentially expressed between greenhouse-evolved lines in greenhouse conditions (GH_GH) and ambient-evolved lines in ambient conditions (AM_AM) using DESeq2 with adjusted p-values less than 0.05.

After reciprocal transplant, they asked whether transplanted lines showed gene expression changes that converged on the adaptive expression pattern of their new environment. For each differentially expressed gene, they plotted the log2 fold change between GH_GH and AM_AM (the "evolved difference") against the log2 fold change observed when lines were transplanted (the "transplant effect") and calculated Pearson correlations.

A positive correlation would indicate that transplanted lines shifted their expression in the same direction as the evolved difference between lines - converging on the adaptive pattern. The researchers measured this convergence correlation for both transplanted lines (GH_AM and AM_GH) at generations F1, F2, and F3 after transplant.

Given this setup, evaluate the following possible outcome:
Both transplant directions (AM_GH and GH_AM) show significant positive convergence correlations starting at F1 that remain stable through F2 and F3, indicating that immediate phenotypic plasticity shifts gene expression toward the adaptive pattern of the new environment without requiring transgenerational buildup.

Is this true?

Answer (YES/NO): NO